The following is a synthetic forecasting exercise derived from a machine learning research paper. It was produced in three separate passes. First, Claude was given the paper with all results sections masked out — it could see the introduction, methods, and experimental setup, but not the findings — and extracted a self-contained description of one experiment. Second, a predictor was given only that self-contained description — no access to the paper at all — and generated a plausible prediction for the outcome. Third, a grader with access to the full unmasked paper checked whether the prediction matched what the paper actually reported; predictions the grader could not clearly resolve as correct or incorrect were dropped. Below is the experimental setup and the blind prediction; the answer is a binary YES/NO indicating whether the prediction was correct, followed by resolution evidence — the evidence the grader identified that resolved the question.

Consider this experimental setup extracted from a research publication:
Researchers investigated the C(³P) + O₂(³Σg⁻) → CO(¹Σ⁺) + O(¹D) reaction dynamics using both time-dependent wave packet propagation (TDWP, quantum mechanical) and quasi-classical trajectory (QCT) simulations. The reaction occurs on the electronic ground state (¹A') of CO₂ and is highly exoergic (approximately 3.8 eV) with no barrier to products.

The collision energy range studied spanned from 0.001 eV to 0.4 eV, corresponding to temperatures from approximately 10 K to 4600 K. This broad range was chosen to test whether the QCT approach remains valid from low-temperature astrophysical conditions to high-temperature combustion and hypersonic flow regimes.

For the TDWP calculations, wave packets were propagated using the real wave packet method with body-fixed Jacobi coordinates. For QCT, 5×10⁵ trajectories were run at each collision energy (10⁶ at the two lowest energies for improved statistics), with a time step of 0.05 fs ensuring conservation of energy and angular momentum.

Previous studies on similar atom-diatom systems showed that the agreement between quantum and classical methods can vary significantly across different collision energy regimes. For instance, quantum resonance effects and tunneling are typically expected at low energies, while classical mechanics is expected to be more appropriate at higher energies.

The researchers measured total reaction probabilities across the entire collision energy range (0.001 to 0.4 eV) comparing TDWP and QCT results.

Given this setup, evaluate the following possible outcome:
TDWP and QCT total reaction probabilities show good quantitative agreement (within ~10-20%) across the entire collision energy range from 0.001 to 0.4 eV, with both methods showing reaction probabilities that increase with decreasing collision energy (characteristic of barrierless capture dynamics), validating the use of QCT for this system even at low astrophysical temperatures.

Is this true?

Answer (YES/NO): NO